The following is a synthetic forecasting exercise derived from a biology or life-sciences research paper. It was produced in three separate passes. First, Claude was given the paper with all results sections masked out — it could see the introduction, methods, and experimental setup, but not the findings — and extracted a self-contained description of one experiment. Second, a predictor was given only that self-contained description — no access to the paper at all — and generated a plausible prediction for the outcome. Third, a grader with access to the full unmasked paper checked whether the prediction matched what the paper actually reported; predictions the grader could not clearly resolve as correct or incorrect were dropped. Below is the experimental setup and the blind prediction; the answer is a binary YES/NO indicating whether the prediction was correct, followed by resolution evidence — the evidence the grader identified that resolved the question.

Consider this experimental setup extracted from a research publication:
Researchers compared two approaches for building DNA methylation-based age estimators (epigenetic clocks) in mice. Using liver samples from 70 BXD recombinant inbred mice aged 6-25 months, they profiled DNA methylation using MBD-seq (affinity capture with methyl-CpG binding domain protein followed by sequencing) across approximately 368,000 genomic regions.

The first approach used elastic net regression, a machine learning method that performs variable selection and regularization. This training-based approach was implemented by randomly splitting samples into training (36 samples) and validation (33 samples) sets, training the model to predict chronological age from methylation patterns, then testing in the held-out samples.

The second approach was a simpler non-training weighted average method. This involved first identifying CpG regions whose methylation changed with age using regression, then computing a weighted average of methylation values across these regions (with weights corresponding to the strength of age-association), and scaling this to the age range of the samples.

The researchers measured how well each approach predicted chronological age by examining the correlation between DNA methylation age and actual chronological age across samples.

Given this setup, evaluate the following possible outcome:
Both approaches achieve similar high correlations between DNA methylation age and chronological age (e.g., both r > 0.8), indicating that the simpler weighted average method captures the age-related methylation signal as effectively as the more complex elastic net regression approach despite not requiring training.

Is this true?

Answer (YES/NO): NO